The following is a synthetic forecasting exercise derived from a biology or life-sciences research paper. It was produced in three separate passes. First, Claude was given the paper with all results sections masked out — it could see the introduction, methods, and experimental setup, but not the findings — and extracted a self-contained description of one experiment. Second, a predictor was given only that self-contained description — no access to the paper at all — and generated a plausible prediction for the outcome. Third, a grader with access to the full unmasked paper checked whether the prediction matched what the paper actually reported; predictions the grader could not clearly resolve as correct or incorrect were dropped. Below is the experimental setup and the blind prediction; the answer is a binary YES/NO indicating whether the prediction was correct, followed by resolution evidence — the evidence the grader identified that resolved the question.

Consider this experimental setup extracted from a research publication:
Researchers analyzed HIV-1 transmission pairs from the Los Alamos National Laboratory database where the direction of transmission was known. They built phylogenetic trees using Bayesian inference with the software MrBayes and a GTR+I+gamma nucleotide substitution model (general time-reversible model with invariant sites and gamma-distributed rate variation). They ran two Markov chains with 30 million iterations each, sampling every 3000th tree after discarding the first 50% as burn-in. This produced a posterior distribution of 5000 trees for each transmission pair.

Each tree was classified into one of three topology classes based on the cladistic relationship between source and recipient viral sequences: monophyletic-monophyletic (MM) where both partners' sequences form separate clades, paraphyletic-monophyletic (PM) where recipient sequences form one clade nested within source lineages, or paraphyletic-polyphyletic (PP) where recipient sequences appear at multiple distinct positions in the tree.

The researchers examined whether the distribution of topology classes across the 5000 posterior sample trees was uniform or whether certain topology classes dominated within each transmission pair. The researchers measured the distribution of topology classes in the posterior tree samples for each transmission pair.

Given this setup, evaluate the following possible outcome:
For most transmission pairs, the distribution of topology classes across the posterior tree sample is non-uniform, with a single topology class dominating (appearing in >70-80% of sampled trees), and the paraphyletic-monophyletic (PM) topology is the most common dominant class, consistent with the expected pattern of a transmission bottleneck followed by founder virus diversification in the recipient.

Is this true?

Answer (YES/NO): YES